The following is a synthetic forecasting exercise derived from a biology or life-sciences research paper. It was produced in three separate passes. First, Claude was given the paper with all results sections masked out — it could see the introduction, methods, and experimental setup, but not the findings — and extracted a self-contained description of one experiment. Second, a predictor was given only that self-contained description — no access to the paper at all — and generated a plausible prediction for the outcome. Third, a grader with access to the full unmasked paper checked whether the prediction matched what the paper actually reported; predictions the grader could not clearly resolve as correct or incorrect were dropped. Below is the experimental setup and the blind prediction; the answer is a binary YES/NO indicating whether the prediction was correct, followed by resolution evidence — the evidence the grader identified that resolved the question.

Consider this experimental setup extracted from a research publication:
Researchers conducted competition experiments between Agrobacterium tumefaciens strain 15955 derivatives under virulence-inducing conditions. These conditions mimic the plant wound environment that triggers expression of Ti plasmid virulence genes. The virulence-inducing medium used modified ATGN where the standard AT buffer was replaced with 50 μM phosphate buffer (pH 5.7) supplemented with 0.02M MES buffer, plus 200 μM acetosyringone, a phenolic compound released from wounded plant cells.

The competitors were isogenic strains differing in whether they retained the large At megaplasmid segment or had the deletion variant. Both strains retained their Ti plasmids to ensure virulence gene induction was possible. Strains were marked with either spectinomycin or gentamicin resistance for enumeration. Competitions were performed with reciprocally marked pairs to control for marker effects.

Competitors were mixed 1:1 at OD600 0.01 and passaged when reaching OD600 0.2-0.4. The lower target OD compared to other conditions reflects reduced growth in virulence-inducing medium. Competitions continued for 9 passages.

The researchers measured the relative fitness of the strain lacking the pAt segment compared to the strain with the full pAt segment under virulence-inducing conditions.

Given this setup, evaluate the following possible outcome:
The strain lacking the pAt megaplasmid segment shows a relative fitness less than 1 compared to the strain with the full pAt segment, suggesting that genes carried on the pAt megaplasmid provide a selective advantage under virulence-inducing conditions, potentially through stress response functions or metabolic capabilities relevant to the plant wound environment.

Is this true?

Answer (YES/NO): NO